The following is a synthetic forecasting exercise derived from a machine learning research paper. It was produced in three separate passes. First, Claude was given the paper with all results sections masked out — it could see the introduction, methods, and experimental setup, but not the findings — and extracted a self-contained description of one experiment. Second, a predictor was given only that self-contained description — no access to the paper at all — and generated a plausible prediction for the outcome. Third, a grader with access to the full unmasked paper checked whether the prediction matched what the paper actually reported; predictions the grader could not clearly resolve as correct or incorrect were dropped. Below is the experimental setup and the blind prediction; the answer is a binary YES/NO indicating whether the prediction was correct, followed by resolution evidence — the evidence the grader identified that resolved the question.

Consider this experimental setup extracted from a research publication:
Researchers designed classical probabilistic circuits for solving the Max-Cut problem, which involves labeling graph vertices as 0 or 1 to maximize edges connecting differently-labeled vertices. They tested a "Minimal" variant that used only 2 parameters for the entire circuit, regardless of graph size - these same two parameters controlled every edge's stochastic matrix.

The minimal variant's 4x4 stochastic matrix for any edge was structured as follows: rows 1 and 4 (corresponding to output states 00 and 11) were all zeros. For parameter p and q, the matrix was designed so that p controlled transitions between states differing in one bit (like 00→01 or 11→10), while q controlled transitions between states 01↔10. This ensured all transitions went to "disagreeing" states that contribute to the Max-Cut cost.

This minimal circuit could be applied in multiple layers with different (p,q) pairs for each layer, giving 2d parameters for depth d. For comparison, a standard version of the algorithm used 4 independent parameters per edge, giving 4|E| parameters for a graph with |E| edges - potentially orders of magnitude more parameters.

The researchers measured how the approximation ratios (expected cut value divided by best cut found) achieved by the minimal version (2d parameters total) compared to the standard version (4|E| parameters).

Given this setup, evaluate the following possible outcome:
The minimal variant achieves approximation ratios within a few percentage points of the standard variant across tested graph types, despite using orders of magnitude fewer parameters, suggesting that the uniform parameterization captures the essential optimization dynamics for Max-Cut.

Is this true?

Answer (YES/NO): NO